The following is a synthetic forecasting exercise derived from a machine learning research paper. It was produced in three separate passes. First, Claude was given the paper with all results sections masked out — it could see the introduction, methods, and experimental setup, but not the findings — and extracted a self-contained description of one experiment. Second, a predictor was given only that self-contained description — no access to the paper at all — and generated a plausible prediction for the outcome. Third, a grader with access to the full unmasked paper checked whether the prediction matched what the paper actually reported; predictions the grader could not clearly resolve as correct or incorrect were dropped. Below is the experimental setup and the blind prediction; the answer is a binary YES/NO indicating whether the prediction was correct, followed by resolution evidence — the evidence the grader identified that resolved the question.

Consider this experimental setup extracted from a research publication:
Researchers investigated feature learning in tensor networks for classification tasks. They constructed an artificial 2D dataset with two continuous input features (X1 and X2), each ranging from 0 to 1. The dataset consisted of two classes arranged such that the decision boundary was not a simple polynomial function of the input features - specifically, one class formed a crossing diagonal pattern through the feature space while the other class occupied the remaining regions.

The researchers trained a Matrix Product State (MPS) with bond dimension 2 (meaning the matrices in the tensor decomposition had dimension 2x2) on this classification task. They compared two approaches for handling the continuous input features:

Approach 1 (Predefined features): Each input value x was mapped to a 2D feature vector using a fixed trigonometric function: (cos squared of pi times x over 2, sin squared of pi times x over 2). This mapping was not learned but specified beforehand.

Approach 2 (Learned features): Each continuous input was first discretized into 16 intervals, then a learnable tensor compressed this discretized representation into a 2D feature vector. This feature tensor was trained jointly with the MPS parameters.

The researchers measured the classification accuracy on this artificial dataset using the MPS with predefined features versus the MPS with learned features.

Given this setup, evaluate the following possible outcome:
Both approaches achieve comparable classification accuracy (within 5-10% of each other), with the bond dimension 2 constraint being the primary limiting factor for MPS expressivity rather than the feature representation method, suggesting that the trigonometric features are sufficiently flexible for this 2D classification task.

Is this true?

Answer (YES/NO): NO